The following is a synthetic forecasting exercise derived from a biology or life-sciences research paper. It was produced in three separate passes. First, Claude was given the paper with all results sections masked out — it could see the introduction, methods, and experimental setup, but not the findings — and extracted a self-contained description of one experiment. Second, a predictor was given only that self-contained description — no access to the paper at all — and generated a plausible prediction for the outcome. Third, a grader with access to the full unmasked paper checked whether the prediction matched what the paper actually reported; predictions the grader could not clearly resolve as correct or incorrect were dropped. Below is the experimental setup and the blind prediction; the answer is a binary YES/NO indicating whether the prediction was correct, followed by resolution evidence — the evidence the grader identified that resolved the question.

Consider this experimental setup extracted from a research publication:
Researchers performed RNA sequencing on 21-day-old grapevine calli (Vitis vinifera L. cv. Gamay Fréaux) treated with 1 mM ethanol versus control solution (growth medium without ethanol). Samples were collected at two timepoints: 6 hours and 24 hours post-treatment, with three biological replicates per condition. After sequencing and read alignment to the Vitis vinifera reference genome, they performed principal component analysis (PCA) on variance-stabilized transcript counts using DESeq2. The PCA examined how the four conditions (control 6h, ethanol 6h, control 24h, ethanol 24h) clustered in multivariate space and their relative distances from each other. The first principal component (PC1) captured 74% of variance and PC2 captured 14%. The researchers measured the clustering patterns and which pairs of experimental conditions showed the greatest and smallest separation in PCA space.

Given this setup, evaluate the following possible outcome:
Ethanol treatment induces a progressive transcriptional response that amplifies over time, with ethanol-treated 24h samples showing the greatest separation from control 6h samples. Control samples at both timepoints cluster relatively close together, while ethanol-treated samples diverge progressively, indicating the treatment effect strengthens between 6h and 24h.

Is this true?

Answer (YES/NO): NO